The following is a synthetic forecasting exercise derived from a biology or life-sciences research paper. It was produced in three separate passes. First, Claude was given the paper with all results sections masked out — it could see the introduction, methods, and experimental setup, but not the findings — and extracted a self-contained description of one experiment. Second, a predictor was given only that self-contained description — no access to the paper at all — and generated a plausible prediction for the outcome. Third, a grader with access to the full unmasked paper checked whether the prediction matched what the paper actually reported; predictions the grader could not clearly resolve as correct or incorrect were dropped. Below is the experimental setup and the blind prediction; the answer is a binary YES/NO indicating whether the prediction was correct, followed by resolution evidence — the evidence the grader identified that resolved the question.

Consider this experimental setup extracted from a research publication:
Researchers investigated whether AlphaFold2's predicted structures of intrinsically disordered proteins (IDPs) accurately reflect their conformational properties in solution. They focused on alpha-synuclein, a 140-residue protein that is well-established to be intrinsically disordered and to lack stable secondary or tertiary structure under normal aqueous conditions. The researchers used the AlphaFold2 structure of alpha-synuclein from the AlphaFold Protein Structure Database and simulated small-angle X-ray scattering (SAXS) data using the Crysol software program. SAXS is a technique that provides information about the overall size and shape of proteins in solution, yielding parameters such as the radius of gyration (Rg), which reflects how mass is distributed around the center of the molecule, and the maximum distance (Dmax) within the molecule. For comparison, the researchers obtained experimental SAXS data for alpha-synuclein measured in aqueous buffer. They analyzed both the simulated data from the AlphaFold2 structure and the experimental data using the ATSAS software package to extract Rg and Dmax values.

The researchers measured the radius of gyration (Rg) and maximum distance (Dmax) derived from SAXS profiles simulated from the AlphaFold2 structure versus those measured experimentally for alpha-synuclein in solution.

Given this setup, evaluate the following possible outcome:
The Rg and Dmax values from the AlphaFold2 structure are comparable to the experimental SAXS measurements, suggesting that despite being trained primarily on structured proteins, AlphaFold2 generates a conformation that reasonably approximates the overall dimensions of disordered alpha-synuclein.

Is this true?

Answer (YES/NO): NO